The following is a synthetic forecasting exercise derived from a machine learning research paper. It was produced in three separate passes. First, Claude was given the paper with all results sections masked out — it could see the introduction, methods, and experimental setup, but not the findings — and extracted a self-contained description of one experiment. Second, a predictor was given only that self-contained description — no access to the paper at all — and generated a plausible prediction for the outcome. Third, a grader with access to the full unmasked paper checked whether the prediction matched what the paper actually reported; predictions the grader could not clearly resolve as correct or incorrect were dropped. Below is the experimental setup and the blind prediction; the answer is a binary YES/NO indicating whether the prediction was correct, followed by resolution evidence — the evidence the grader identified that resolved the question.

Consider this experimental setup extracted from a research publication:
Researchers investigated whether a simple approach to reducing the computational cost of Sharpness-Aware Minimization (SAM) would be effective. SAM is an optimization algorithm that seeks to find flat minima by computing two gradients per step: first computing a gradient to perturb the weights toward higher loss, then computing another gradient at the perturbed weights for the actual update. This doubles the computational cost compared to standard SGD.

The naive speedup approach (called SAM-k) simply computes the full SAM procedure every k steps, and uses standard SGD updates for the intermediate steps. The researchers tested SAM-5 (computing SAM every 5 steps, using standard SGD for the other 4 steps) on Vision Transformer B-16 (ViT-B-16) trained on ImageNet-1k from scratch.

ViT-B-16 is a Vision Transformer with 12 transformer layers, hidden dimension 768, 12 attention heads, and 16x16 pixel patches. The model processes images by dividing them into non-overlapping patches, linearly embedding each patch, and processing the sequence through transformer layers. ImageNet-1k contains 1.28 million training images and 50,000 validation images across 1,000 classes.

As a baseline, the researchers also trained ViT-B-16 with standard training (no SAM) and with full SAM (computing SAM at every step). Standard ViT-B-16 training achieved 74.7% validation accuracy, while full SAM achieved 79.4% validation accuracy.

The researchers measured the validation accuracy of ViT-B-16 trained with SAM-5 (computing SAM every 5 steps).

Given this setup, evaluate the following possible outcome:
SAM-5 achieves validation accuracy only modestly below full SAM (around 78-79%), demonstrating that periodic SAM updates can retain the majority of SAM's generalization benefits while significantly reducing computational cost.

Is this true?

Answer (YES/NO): NO